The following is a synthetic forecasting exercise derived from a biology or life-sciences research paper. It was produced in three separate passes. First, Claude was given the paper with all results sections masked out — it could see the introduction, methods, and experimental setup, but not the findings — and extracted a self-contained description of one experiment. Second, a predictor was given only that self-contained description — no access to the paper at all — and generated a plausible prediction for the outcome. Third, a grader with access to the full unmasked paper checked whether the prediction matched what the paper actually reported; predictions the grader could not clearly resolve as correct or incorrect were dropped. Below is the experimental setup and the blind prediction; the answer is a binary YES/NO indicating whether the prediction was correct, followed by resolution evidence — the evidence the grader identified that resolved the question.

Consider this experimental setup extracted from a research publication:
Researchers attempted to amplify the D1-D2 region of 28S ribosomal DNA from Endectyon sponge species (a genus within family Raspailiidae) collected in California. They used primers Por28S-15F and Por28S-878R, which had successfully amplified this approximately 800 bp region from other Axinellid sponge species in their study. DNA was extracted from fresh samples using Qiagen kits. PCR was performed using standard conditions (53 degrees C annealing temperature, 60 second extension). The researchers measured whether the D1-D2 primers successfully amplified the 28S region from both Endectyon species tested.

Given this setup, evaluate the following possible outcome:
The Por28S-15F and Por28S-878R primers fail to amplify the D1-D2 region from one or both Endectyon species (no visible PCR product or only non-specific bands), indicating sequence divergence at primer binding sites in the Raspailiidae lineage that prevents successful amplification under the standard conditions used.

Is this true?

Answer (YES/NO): YES